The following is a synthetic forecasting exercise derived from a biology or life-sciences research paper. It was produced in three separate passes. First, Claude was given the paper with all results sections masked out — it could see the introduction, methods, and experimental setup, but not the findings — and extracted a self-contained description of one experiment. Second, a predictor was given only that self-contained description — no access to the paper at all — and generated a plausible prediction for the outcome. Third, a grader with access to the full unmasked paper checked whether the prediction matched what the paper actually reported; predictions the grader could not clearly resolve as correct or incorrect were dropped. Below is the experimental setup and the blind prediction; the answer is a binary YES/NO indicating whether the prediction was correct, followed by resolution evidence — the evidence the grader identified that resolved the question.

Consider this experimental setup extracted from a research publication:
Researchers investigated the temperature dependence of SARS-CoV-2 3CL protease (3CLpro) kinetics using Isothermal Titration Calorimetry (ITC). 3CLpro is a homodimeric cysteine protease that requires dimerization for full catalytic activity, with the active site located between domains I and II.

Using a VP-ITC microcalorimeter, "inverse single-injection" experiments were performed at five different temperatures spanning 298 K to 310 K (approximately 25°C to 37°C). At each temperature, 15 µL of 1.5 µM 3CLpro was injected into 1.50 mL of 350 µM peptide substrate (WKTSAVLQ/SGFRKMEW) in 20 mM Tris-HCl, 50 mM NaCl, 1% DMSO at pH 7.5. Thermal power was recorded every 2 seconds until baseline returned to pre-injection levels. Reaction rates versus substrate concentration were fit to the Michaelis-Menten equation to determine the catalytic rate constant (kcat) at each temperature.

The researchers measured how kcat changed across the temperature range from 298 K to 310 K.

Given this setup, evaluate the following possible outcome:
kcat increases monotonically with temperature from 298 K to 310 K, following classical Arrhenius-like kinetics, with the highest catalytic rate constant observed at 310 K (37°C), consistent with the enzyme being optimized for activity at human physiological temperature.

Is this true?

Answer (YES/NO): YES